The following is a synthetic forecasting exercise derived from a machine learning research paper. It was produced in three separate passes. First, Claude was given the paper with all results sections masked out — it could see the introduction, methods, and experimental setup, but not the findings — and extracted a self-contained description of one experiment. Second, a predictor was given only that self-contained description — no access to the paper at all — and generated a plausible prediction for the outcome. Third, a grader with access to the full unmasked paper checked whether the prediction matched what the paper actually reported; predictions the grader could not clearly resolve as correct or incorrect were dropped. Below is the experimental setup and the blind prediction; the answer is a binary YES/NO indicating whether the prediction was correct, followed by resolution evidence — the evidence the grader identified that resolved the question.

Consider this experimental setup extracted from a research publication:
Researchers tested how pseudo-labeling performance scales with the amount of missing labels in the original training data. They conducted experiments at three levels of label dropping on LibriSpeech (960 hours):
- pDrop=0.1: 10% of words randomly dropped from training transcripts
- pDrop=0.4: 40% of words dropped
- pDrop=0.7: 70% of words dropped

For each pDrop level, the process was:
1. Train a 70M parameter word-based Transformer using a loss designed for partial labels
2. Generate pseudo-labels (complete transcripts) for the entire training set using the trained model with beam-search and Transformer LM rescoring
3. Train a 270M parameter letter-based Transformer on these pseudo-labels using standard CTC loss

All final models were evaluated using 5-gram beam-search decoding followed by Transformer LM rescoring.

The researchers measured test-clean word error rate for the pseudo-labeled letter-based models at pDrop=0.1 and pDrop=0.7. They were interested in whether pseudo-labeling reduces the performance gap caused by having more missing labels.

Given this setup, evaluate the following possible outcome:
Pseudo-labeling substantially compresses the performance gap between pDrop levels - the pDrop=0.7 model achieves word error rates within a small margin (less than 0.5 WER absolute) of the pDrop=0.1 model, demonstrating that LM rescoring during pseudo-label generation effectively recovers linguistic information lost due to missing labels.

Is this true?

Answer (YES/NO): YES